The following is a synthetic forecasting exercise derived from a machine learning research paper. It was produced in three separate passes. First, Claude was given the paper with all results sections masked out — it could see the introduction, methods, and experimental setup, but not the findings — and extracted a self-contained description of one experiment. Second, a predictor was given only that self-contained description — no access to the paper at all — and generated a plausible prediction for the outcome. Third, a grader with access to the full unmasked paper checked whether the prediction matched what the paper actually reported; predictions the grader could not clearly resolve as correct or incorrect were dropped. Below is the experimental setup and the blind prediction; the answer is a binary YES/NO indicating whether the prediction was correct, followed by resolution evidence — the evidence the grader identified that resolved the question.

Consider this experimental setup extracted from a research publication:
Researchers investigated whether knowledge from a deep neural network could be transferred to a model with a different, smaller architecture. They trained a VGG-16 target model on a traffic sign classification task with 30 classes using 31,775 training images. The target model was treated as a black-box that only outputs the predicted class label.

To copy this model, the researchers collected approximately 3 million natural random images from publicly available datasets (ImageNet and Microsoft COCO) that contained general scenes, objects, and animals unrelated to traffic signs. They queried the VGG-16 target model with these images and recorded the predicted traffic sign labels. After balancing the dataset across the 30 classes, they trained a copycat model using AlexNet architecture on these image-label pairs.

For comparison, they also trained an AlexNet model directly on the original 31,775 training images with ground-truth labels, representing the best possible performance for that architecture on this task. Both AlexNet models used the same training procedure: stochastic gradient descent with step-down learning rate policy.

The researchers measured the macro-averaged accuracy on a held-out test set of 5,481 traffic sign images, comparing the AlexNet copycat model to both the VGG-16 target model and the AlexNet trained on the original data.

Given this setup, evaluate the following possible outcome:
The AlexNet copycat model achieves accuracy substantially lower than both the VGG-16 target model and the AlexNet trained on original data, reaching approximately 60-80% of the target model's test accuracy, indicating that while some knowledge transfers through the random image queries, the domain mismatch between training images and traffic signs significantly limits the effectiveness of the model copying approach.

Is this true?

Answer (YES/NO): NO